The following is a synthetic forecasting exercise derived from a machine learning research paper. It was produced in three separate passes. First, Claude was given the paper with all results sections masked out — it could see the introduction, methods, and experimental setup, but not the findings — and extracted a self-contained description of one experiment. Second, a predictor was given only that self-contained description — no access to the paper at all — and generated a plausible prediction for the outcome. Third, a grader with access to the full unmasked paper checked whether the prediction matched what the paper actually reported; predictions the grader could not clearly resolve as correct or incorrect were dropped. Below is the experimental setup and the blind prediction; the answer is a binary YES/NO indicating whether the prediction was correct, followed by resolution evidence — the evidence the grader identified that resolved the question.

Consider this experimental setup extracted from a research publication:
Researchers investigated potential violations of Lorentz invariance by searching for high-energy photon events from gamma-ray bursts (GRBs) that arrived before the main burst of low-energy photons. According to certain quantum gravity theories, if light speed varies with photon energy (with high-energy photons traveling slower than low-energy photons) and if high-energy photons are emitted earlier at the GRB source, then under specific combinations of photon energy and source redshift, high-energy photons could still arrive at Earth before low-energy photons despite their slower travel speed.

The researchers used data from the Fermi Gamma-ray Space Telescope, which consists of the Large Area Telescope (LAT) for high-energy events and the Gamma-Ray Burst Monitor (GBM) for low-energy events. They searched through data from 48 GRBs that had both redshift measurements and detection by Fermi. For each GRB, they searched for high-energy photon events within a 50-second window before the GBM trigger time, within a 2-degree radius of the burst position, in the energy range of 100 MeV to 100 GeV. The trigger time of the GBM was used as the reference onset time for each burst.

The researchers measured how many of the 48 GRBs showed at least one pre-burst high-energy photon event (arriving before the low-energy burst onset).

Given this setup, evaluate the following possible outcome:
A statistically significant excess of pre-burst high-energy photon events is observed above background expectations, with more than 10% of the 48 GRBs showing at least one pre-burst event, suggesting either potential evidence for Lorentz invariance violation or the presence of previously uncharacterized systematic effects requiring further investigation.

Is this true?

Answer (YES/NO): NO